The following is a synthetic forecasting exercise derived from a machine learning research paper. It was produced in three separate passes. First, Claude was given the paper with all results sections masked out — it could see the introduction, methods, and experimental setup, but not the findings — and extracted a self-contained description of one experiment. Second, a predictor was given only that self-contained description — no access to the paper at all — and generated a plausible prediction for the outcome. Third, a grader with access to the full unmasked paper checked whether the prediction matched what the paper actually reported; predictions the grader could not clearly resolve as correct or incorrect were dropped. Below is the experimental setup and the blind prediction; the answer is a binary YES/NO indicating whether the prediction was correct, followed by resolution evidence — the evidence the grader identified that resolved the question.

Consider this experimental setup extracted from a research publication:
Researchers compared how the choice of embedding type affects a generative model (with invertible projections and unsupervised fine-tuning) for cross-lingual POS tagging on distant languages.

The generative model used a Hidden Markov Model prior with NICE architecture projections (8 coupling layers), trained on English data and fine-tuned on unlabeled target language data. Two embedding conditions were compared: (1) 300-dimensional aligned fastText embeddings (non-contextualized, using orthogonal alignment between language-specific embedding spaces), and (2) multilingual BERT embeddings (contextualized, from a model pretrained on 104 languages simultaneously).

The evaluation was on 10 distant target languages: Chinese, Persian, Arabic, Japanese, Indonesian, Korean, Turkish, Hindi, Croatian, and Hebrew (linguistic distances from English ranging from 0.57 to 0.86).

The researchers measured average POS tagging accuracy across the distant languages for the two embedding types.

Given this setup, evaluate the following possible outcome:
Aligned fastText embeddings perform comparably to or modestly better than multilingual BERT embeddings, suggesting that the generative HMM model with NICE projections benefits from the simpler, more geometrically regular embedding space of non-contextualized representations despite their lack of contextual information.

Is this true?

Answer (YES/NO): NO